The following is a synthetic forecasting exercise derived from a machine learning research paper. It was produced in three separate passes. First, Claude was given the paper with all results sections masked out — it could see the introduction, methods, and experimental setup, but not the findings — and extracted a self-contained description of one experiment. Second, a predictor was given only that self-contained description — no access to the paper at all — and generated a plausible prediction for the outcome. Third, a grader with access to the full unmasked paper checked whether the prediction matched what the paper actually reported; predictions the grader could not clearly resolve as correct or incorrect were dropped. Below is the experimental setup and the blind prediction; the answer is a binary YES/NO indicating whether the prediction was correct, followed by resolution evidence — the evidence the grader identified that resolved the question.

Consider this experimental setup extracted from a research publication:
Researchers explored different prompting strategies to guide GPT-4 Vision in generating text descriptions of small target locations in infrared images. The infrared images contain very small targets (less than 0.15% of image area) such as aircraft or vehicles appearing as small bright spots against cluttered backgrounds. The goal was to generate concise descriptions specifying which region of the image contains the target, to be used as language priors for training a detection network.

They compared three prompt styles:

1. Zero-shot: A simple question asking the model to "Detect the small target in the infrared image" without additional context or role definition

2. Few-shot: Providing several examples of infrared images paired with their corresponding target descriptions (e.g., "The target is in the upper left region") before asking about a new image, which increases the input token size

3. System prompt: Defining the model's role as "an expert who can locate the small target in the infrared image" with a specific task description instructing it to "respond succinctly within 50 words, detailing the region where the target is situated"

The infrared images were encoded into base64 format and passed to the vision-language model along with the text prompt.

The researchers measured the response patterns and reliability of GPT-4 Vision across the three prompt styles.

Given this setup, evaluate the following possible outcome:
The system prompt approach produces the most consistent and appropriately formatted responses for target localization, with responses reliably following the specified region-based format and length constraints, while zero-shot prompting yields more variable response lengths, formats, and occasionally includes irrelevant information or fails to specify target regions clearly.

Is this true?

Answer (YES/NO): NO